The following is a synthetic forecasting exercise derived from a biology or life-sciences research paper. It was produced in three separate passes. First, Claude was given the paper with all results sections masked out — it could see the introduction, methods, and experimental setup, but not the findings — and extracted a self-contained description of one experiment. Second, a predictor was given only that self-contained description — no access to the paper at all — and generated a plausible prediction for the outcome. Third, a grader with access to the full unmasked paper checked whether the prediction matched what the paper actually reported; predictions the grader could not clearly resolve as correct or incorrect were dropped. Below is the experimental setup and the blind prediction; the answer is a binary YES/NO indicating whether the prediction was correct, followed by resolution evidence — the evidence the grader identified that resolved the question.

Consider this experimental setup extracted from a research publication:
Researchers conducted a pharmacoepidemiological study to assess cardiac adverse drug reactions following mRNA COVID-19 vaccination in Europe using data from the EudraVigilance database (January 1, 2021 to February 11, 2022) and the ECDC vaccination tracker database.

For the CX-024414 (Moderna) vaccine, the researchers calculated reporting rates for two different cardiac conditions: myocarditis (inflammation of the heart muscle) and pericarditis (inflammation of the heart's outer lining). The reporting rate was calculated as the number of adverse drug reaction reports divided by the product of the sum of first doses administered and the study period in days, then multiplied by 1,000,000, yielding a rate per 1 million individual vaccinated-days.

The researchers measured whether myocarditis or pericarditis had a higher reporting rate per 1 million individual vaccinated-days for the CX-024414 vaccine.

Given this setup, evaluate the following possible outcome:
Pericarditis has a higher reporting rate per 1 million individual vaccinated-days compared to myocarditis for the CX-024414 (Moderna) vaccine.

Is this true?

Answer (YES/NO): NO